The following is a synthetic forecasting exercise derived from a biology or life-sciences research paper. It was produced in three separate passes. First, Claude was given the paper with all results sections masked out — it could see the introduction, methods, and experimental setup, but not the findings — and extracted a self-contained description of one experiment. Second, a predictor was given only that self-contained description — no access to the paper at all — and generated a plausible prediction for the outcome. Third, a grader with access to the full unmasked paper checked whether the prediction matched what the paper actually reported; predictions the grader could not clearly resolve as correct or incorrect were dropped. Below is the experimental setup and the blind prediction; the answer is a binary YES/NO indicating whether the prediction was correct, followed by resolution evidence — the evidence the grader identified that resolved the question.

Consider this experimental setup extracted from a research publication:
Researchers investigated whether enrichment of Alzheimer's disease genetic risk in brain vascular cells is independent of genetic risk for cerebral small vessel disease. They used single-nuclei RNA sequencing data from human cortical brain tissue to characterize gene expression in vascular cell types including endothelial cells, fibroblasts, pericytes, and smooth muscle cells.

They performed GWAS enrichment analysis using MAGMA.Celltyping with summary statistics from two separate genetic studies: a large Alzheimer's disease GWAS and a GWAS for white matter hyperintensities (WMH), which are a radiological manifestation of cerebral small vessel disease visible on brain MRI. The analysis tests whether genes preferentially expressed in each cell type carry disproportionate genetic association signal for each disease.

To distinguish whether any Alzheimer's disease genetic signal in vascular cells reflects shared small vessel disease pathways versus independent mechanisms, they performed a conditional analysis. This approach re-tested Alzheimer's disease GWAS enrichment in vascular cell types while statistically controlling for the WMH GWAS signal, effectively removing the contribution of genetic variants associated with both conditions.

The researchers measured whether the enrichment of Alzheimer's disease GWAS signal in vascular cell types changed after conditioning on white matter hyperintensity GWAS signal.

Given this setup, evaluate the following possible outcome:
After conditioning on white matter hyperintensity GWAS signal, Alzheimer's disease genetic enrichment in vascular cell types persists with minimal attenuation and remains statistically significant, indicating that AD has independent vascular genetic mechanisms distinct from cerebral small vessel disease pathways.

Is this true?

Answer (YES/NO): YES